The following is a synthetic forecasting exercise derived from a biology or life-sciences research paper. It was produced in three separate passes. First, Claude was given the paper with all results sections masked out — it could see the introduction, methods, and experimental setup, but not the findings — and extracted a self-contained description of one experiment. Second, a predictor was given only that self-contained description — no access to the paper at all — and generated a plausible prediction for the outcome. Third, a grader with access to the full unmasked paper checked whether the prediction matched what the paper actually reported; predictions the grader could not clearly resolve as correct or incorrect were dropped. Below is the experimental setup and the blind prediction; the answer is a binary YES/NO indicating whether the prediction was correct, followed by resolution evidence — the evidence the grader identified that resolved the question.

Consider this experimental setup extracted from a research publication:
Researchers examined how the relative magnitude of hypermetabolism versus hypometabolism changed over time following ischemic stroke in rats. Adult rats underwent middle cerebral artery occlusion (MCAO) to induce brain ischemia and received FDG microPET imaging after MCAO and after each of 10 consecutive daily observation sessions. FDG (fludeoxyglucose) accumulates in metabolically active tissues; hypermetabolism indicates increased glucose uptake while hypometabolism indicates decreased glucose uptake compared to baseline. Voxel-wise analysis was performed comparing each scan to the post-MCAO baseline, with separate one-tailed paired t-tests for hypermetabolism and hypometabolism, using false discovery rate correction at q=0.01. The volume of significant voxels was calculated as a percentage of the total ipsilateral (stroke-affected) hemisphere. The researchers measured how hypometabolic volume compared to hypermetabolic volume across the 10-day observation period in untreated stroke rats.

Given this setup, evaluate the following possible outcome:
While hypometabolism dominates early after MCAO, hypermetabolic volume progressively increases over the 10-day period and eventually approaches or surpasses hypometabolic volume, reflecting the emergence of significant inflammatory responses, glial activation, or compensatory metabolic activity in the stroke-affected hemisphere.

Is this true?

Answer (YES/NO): NO